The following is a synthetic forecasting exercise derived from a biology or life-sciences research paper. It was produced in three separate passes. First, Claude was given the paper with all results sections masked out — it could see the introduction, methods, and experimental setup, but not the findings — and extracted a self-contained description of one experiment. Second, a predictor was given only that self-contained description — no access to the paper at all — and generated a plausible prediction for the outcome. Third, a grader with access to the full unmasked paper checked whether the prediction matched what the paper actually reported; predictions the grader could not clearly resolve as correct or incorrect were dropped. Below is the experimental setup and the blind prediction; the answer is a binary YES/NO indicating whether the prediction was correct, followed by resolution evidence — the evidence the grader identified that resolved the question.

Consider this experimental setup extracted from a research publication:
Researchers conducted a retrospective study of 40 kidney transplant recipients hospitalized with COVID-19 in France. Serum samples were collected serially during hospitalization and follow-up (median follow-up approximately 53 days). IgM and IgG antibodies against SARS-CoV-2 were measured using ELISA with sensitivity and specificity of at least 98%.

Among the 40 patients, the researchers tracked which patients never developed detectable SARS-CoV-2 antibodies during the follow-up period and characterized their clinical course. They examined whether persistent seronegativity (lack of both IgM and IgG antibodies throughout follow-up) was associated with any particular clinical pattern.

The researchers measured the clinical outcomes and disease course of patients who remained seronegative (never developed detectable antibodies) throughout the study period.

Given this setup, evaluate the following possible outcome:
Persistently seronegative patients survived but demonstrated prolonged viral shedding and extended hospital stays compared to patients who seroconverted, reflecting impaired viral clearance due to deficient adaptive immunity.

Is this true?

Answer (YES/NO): NO